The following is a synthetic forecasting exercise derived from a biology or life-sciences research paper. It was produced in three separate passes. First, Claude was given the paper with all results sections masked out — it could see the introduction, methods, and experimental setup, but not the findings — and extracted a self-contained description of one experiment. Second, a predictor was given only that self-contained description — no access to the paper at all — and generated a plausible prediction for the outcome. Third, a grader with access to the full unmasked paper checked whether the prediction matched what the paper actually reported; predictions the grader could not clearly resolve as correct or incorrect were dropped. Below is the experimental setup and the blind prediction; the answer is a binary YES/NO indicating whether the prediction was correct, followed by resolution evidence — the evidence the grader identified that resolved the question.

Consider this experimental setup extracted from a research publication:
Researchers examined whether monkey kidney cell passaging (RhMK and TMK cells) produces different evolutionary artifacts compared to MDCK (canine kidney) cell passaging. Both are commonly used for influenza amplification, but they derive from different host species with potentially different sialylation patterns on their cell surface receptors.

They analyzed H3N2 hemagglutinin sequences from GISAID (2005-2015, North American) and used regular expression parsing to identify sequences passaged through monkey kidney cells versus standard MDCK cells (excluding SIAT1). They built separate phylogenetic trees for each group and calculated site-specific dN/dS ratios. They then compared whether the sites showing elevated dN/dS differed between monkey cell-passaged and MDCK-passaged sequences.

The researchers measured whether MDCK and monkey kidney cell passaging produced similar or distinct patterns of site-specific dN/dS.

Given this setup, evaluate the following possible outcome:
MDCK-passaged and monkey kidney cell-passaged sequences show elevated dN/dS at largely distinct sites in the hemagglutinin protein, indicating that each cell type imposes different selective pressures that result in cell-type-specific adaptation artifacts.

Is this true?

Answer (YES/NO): YES